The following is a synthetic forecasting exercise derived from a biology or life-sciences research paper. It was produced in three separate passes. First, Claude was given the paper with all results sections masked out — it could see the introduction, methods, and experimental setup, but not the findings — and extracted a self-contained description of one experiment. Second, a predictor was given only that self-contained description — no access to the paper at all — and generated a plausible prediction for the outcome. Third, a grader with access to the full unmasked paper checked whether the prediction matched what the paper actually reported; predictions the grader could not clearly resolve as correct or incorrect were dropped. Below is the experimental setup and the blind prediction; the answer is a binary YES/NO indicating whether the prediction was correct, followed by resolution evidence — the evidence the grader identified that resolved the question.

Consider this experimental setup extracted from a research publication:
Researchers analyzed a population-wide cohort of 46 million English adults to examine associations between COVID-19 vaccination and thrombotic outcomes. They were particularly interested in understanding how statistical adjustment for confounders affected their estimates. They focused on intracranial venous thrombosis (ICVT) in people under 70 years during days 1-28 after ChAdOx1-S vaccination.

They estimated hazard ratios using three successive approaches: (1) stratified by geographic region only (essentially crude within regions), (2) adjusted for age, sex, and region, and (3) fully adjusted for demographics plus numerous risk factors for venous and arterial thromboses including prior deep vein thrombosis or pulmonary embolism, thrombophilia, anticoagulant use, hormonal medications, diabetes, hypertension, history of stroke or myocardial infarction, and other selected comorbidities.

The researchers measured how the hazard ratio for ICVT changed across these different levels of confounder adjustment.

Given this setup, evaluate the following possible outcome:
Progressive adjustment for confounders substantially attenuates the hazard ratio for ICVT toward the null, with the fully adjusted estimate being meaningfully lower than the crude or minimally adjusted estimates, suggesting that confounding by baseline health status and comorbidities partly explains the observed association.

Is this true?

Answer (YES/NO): NO